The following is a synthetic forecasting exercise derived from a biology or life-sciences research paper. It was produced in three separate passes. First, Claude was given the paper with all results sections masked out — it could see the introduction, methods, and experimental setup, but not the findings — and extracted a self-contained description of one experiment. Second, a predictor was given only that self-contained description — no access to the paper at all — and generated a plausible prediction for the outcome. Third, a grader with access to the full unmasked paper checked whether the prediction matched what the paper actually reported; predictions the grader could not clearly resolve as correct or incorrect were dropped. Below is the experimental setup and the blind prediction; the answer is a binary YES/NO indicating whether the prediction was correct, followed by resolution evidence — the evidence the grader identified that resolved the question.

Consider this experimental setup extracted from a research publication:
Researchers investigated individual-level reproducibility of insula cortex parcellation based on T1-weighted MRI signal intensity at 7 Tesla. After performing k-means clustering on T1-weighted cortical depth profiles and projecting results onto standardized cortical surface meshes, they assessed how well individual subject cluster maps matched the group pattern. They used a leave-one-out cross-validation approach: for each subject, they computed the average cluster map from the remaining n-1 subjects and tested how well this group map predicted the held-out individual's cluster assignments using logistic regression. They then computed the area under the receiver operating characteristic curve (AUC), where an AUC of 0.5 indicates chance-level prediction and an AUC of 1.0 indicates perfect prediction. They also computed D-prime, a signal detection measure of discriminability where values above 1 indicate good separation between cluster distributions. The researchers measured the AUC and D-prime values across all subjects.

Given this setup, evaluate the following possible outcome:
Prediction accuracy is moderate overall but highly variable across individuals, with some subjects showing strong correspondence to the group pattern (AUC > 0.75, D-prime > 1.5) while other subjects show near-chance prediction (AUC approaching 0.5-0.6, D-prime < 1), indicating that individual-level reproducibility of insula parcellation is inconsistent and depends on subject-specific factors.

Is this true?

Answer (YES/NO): NO